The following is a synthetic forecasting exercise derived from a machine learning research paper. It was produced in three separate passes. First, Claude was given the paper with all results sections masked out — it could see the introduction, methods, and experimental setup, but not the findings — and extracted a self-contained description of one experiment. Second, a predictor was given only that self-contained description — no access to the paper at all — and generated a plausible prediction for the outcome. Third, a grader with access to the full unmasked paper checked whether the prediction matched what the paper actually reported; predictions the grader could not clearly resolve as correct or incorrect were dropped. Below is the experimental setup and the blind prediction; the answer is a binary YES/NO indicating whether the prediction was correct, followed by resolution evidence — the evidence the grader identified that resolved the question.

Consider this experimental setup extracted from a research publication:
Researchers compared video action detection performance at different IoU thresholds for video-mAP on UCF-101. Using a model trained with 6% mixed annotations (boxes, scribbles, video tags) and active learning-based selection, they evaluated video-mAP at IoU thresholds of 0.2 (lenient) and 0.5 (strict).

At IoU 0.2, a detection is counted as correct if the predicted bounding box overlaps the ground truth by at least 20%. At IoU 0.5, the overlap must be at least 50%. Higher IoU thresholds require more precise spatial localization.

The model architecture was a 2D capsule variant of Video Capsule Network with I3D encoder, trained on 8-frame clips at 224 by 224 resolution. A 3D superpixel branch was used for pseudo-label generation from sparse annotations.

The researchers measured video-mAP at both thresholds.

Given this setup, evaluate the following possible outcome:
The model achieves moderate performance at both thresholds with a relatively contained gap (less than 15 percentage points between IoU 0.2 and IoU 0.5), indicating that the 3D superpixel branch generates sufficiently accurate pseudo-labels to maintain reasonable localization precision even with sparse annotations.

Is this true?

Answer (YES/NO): NO